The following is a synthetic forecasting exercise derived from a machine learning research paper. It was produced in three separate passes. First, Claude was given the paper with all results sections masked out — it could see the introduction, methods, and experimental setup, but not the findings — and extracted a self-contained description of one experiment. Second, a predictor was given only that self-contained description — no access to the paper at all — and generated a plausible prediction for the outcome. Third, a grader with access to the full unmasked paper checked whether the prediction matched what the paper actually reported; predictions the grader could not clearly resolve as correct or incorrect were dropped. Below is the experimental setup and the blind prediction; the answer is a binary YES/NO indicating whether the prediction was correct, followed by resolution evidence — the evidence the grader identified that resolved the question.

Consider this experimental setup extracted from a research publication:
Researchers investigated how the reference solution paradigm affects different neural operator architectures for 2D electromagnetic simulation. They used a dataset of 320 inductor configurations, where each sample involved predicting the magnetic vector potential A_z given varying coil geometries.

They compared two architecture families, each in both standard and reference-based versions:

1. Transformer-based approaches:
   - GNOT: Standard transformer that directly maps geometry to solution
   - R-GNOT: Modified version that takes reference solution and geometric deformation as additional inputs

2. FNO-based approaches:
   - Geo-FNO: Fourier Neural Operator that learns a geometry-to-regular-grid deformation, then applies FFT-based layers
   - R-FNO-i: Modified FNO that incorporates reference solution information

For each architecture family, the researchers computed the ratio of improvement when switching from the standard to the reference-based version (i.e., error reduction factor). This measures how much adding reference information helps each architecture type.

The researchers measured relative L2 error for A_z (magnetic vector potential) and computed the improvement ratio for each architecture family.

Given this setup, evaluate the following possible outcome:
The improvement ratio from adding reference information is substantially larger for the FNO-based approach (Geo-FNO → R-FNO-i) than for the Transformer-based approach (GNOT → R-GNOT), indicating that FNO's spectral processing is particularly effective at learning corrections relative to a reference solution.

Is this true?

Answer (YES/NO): YES